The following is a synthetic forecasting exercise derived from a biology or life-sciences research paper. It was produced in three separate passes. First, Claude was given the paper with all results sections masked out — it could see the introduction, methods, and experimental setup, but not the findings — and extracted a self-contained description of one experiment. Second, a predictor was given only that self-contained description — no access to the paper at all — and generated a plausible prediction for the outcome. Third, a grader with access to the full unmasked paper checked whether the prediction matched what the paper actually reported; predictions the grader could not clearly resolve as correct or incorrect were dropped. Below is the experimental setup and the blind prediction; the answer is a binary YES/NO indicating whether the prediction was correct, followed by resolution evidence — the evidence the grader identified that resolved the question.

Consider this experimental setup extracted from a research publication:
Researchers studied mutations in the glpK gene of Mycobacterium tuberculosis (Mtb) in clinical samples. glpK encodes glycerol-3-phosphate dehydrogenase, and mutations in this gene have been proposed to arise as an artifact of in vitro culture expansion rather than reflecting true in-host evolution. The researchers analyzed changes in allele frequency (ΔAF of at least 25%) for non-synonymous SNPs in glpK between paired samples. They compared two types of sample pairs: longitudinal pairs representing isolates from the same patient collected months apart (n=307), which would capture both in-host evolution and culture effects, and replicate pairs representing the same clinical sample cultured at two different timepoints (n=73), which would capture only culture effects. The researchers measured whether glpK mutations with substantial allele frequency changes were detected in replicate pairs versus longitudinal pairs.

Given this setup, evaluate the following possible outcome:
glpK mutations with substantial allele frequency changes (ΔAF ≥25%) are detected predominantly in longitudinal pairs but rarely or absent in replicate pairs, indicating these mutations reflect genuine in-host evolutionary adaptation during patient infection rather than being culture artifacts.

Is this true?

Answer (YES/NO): NO